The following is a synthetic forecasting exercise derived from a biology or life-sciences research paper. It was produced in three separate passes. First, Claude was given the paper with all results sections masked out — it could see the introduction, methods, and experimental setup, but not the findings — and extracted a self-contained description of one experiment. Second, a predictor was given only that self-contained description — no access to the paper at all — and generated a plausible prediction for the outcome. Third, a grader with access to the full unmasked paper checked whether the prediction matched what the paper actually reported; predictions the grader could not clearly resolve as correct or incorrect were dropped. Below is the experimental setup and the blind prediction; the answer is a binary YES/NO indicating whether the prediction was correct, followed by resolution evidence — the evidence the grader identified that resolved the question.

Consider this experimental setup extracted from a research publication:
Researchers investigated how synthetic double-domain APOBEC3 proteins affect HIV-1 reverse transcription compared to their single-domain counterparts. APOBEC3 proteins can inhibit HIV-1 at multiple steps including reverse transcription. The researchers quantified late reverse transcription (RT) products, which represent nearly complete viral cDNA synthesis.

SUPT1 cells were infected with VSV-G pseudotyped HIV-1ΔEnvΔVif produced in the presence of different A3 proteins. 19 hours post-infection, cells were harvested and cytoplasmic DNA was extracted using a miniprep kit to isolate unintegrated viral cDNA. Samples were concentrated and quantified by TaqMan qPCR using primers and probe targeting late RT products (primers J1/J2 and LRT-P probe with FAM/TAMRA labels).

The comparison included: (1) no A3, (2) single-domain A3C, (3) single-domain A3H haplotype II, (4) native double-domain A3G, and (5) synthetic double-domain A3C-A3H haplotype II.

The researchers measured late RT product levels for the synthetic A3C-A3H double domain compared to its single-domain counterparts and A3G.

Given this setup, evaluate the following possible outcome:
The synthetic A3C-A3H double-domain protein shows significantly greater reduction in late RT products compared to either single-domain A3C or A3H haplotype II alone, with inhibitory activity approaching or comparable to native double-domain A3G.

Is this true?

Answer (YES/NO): NO